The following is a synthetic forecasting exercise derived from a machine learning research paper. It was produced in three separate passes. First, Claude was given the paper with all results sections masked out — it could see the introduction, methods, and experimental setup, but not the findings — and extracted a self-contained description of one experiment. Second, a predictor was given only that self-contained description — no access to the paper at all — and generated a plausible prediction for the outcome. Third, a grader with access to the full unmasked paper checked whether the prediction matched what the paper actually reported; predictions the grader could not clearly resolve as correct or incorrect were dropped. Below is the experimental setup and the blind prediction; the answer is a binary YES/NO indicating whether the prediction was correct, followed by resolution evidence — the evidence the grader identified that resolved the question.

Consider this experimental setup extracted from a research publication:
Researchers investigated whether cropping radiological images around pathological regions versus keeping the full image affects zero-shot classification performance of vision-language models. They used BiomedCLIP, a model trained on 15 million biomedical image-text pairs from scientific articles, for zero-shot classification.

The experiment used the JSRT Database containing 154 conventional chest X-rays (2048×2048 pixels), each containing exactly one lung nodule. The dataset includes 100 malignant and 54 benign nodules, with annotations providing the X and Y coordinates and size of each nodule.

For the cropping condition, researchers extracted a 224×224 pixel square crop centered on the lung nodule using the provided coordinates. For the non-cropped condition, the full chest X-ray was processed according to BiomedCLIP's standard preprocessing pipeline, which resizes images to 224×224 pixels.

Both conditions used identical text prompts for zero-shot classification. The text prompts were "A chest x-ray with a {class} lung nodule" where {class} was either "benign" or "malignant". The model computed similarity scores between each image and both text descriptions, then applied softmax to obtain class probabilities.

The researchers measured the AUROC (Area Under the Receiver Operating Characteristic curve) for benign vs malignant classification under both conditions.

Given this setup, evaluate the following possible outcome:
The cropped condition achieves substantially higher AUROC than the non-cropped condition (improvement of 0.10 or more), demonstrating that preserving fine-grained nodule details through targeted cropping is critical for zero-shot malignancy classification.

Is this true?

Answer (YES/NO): NO